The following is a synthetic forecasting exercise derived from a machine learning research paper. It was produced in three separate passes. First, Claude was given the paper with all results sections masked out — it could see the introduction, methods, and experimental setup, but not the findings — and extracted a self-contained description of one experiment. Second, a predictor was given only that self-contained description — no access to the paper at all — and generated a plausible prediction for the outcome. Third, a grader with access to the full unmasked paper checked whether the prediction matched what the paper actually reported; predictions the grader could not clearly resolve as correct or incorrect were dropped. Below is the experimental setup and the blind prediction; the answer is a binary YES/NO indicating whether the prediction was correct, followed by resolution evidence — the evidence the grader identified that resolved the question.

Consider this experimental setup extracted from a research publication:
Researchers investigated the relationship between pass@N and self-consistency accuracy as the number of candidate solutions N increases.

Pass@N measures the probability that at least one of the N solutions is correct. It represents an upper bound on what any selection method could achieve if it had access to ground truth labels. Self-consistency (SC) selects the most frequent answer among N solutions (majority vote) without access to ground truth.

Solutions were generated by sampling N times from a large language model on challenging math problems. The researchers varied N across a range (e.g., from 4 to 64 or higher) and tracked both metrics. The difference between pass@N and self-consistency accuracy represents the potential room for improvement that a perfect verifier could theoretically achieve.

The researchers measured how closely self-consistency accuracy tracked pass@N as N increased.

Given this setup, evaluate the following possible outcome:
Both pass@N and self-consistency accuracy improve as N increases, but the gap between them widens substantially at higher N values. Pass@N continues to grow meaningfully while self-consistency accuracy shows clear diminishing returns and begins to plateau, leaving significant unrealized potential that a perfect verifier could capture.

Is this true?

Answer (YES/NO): NO